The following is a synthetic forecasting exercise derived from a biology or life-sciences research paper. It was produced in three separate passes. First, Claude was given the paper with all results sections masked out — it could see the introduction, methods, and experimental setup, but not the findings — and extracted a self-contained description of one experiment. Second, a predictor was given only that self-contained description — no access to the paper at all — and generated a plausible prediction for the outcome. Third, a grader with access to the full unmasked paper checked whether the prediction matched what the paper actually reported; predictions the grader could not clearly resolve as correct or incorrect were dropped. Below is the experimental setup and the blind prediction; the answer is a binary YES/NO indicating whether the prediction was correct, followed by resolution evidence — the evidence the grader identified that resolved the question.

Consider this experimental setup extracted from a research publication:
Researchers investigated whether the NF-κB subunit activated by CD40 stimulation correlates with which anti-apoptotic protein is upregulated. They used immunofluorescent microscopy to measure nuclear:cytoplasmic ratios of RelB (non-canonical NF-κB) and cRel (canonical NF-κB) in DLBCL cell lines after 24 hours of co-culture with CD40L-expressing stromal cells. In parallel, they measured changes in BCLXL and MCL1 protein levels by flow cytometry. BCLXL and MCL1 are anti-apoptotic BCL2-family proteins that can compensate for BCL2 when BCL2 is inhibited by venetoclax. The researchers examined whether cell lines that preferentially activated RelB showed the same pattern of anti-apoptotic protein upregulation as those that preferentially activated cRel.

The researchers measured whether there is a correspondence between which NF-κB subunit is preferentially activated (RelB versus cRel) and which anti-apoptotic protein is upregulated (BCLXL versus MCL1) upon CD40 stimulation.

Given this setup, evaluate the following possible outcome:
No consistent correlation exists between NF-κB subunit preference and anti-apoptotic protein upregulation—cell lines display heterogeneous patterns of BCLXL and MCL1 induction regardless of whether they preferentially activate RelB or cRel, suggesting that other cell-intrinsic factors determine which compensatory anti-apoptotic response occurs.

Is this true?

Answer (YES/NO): NO